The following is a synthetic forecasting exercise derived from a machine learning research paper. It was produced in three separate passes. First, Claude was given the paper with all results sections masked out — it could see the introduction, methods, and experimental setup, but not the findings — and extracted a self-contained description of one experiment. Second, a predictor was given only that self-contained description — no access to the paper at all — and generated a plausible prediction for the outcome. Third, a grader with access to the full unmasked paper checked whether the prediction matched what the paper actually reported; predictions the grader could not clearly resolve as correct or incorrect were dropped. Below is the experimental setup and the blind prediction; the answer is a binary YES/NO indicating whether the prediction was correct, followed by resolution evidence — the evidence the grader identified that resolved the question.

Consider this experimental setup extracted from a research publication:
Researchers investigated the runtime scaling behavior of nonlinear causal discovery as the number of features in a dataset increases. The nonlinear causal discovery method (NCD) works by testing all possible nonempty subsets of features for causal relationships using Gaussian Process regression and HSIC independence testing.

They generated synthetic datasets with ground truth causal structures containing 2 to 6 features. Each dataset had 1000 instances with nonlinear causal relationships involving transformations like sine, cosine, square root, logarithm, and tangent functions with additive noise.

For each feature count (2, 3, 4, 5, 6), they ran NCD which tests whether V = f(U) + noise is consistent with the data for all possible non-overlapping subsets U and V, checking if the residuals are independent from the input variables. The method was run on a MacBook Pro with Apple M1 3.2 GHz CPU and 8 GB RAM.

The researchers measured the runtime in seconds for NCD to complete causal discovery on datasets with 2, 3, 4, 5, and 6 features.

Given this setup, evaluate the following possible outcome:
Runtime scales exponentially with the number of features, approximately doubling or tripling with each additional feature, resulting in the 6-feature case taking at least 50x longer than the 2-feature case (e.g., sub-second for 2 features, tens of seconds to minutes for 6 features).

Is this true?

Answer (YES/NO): NO